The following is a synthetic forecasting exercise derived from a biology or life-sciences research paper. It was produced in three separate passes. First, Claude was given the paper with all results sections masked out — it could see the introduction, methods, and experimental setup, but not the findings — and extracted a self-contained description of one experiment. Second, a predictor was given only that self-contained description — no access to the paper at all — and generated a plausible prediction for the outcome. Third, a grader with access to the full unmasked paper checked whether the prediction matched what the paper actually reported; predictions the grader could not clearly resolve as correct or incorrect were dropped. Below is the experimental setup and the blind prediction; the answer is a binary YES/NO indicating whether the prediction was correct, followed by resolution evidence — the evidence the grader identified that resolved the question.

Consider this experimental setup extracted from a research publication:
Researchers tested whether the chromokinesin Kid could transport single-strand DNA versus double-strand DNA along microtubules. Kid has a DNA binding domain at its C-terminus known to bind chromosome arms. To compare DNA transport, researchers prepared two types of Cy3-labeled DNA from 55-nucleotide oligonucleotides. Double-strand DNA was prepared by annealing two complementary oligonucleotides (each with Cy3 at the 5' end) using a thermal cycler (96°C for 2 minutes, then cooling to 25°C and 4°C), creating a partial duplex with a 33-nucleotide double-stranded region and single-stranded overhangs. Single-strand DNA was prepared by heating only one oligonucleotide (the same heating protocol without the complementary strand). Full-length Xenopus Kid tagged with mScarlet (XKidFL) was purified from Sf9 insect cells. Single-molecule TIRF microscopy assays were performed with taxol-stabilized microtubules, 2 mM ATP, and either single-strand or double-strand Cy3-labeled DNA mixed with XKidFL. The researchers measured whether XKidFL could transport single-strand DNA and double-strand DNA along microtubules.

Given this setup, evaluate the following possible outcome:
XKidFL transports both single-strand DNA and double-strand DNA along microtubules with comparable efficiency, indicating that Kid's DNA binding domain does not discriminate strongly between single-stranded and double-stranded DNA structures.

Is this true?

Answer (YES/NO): NO